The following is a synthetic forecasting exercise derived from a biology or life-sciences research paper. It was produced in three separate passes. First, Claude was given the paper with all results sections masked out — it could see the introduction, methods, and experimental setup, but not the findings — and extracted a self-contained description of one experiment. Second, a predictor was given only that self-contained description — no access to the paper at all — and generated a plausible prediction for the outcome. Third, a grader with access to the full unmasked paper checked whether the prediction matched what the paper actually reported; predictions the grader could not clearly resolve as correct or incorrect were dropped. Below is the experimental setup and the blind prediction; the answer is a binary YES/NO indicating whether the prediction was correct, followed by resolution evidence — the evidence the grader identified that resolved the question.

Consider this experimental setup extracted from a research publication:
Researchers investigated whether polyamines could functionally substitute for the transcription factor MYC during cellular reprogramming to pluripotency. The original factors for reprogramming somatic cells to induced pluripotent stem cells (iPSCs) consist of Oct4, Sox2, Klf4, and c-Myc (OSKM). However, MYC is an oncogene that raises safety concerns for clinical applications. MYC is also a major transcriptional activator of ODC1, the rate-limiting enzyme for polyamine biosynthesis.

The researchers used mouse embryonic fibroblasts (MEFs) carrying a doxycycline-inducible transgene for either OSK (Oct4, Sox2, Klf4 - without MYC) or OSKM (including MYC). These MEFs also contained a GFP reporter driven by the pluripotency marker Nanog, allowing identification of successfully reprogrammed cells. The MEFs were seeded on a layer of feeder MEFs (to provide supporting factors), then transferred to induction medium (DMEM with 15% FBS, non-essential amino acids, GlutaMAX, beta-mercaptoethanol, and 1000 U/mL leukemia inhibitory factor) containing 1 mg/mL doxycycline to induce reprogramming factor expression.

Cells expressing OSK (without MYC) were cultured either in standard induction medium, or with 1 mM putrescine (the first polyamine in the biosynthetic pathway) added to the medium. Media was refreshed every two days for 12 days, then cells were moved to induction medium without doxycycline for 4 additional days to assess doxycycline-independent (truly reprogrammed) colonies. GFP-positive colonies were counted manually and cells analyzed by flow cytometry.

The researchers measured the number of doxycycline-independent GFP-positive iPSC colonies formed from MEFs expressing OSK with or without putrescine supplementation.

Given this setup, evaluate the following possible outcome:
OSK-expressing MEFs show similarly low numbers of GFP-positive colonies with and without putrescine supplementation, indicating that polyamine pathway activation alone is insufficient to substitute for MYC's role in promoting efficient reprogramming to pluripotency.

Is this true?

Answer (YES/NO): NO